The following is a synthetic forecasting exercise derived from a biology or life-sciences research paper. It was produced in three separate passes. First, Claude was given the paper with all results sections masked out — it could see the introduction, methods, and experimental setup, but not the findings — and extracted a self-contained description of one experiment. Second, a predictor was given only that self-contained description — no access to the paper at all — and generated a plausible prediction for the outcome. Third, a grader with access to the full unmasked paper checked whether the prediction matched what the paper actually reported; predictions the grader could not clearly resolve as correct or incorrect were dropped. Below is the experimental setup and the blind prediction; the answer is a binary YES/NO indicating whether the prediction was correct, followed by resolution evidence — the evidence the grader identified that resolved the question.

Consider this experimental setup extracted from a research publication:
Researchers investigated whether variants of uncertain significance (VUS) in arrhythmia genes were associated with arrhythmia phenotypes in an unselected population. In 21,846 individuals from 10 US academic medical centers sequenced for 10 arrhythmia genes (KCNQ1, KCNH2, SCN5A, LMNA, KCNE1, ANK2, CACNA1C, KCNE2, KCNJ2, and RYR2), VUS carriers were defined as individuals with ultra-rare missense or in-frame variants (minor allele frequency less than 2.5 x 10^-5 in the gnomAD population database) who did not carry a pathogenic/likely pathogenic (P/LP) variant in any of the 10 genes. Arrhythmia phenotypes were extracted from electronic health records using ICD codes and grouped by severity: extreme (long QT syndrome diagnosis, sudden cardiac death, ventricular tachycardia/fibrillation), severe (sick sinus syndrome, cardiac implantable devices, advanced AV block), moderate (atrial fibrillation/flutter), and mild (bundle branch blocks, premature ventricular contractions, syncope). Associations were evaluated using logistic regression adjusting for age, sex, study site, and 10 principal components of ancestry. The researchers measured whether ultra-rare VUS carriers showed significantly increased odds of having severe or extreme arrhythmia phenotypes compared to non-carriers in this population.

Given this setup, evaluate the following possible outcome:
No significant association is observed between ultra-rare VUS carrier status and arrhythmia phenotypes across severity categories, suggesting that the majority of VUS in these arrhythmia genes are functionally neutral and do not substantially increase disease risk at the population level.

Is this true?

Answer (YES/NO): NO